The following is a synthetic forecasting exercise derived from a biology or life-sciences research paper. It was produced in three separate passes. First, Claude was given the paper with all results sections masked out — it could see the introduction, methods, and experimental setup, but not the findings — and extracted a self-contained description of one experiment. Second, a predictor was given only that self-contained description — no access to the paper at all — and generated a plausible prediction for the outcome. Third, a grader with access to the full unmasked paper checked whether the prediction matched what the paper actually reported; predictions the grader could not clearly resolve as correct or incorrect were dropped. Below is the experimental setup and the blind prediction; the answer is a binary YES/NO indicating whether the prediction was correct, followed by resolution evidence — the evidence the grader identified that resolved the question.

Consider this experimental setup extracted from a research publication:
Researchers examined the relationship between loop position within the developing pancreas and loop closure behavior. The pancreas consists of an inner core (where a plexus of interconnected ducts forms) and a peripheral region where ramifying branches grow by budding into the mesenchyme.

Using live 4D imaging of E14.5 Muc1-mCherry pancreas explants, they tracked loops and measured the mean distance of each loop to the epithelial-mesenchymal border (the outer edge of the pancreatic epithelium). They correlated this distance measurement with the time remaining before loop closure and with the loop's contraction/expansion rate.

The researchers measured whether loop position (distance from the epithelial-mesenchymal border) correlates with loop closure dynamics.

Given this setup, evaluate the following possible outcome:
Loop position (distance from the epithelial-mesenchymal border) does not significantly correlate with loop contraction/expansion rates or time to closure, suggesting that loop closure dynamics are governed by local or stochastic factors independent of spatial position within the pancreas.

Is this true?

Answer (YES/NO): NO